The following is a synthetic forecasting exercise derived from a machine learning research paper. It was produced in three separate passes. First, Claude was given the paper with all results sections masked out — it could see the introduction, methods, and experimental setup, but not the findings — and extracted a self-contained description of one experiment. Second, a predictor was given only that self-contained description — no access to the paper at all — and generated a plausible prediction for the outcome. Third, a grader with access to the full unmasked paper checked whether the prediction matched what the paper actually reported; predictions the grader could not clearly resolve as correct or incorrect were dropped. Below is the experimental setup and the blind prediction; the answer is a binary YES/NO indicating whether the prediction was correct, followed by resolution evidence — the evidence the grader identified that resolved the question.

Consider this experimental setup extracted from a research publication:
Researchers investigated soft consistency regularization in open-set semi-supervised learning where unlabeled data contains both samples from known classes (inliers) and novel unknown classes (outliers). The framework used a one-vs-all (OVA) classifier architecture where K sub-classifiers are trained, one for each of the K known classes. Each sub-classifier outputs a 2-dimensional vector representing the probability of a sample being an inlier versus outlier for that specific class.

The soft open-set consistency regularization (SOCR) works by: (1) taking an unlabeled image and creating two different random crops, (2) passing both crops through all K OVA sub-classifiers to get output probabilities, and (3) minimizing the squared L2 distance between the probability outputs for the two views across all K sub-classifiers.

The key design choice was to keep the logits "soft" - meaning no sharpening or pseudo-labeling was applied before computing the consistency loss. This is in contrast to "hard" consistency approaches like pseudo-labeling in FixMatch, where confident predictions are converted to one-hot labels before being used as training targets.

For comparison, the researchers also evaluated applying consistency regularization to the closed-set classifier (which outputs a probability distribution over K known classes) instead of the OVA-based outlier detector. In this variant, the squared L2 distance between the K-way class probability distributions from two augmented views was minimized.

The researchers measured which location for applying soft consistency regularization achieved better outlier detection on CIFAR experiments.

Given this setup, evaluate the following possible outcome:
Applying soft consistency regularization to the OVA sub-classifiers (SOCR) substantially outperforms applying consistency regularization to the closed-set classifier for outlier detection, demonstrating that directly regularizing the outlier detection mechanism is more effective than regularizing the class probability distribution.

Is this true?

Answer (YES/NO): YES